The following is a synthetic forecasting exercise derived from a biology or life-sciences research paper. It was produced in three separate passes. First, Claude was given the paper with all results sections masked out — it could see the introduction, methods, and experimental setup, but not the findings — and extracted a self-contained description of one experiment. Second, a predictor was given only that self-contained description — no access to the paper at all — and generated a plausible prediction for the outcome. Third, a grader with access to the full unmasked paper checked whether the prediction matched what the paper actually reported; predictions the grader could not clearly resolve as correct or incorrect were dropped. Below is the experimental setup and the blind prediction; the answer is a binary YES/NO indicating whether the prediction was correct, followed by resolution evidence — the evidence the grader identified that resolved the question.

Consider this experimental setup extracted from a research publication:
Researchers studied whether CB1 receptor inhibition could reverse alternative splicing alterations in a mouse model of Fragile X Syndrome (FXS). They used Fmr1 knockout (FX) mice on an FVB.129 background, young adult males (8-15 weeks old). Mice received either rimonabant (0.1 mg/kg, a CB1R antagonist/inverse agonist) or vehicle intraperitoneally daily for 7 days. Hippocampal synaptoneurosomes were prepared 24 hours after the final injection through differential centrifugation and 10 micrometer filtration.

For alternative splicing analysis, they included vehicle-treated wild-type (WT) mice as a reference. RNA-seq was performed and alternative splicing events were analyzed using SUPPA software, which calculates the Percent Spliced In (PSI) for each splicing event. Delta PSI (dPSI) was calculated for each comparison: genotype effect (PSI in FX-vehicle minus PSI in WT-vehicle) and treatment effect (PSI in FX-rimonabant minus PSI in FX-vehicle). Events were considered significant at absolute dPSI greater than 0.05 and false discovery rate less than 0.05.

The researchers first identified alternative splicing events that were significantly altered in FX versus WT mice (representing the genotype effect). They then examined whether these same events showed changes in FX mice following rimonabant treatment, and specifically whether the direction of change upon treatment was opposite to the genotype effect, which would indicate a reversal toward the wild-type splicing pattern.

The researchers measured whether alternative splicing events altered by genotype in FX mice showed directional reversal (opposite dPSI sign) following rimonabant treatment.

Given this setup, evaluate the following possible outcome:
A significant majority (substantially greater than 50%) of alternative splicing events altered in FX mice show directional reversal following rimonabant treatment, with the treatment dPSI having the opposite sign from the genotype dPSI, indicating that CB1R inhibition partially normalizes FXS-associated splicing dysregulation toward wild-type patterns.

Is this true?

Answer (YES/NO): NO